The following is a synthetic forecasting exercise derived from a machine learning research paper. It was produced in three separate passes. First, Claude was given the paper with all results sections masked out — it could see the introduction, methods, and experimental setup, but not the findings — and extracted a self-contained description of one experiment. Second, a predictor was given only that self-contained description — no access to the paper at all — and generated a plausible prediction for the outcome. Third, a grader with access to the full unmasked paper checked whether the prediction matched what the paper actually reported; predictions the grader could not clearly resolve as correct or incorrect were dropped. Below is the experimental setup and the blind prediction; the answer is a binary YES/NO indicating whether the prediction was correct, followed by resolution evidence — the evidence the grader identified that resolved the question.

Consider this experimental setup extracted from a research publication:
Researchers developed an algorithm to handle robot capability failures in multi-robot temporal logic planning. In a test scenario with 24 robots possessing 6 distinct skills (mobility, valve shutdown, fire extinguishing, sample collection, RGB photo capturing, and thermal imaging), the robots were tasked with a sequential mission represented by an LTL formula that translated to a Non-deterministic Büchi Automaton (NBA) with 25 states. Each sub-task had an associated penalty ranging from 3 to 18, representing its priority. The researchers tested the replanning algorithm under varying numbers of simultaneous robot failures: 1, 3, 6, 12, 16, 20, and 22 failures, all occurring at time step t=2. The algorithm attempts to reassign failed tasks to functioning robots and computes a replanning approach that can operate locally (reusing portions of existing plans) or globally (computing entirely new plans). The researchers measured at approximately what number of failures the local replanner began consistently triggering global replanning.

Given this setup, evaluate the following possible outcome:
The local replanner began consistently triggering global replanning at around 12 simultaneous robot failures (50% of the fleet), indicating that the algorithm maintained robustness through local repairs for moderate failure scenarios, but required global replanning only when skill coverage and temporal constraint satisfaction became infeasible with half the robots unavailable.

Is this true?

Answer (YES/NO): YES